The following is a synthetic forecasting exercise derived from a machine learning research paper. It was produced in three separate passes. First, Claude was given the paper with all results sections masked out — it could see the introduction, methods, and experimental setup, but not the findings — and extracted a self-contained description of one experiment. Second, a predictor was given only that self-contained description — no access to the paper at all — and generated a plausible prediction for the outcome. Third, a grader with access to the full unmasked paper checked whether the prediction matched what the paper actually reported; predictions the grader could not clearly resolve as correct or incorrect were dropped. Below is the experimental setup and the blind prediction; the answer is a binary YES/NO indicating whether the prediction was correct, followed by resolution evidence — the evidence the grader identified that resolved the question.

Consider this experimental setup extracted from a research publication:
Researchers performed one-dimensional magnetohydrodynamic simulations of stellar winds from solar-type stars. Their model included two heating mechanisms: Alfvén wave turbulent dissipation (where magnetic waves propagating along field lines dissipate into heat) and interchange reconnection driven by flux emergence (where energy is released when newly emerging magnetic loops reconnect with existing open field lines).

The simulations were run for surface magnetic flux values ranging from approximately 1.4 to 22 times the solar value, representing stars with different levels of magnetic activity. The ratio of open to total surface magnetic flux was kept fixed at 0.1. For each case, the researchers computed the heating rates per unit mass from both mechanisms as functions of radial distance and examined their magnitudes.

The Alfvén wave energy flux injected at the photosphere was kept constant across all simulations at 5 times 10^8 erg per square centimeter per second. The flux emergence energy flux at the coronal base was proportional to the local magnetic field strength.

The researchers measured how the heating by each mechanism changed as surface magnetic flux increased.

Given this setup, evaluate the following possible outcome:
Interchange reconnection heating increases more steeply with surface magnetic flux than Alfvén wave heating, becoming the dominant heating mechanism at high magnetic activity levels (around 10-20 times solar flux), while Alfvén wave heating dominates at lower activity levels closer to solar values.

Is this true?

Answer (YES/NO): NO